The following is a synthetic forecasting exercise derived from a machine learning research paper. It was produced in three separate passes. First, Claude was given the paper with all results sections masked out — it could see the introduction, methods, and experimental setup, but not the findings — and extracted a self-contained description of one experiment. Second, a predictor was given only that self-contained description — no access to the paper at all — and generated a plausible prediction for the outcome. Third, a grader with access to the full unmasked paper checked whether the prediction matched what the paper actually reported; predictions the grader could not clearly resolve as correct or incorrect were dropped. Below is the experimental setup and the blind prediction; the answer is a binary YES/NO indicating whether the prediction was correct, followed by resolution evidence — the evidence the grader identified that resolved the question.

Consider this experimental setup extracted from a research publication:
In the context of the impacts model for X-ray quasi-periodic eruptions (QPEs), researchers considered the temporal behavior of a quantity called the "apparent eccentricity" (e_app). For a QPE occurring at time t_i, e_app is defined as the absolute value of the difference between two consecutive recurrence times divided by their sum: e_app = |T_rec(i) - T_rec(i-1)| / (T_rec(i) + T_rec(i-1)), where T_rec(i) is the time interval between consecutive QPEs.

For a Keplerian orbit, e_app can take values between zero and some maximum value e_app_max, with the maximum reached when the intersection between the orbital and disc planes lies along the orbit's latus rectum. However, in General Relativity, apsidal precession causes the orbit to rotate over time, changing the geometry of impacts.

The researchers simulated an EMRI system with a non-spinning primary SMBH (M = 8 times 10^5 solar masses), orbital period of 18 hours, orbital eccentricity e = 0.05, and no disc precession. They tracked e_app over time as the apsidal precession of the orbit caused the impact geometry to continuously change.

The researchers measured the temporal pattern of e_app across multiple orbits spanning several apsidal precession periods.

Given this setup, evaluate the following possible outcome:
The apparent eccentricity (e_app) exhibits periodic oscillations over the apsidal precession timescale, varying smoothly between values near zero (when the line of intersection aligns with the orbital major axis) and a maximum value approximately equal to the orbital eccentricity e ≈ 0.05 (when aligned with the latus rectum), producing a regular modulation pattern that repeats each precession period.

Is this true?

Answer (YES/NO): NO